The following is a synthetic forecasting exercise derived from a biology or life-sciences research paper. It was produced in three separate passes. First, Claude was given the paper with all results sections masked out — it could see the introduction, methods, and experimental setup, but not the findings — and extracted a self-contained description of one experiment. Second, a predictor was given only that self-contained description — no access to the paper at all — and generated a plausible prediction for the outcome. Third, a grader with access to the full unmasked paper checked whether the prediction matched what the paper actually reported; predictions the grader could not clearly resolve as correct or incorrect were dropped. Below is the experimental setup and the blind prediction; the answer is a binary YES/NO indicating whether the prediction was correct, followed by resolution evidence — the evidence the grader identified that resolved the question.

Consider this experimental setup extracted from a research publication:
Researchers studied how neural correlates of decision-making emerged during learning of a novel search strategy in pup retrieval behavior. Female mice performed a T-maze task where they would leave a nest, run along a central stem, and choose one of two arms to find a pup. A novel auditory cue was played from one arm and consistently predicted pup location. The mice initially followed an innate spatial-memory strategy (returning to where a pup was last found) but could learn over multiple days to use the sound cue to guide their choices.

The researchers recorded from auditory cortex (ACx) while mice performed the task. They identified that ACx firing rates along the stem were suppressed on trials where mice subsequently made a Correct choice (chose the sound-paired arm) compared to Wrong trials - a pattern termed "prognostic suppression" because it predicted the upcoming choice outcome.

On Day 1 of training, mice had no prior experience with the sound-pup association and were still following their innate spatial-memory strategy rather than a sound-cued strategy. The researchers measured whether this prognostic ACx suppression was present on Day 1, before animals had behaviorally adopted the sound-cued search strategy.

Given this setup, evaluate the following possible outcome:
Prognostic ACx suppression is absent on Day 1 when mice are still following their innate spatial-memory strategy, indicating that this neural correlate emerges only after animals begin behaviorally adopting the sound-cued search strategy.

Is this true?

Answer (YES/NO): NO